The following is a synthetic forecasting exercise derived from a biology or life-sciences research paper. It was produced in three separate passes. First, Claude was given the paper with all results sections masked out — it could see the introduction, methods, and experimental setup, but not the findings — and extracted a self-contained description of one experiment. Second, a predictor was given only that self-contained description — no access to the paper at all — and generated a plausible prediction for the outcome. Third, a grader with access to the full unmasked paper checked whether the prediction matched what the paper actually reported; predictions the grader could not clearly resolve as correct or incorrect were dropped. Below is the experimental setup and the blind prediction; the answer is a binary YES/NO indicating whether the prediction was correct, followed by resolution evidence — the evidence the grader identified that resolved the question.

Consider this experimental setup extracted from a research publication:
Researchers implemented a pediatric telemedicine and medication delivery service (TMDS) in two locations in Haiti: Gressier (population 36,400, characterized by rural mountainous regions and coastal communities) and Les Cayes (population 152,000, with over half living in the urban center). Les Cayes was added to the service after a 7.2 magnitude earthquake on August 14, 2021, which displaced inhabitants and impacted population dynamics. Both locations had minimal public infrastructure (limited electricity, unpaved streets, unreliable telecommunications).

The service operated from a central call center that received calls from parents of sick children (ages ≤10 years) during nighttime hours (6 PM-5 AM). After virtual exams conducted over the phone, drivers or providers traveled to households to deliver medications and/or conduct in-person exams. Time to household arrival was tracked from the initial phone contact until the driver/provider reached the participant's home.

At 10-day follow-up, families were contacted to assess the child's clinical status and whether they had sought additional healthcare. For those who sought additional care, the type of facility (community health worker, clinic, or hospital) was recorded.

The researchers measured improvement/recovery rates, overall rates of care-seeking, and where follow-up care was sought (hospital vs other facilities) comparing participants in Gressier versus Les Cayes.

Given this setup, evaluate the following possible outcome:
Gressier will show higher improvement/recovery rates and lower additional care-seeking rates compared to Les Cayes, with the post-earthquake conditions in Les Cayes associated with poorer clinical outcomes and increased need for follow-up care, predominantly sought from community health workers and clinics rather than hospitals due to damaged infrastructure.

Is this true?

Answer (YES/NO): NO